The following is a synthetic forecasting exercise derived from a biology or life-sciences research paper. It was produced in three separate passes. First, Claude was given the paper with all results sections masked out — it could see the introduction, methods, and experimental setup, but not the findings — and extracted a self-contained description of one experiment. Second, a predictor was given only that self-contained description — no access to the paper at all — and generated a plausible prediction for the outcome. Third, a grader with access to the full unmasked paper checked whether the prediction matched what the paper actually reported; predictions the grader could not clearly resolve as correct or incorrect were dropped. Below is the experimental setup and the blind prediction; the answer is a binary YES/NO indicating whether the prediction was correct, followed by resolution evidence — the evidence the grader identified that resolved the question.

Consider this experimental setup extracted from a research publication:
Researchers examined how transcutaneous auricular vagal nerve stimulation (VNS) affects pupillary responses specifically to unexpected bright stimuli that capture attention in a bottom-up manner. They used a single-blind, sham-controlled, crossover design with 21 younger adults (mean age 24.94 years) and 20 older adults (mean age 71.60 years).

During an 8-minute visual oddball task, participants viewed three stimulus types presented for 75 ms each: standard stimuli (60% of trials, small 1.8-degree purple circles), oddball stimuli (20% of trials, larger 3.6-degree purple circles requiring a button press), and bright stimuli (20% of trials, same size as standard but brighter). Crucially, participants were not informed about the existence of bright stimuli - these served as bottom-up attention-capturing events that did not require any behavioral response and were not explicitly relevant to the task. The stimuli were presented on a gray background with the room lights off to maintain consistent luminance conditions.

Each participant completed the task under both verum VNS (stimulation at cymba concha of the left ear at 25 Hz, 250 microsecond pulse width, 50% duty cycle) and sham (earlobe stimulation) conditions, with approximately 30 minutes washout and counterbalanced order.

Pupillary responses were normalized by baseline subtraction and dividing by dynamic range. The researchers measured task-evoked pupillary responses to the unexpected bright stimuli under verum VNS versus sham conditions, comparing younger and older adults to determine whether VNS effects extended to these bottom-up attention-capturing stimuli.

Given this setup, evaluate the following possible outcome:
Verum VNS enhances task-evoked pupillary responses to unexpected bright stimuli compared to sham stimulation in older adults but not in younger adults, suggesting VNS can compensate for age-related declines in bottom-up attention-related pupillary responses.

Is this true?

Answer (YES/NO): NO